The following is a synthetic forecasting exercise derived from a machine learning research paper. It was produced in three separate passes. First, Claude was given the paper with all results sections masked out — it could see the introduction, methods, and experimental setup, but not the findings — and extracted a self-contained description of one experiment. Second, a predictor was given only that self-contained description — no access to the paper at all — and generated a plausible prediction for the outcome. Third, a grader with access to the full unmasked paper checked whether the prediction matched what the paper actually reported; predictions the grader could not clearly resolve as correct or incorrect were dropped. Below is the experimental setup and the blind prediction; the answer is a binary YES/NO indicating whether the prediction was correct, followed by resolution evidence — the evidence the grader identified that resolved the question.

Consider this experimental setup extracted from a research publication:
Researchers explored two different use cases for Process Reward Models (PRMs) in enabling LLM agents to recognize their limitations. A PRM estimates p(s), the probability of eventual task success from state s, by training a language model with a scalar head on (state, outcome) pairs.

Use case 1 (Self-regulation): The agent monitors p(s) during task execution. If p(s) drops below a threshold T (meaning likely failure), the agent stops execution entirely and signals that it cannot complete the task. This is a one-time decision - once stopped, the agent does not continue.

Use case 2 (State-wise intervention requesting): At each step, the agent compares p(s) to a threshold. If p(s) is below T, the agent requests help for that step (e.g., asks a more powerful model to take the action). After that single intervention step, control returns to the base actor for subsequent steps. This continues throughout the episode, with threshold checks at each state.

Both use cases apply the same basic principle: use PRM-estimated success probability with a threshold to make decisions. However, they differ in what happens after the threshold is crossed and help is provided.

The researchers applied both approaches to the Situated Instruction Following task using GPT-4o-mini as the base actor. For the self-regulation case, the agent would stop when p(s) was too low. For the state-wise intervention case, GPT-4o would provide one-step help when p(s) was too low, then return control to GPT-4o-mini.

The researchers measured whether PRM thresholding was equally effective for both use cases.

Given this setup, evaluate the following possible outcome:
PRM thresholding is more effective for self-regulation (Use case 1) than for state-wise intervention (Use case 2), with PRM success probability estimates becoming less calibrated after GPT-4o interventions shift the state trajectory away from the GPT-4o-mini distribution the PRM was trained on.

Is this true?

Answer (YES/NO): NO